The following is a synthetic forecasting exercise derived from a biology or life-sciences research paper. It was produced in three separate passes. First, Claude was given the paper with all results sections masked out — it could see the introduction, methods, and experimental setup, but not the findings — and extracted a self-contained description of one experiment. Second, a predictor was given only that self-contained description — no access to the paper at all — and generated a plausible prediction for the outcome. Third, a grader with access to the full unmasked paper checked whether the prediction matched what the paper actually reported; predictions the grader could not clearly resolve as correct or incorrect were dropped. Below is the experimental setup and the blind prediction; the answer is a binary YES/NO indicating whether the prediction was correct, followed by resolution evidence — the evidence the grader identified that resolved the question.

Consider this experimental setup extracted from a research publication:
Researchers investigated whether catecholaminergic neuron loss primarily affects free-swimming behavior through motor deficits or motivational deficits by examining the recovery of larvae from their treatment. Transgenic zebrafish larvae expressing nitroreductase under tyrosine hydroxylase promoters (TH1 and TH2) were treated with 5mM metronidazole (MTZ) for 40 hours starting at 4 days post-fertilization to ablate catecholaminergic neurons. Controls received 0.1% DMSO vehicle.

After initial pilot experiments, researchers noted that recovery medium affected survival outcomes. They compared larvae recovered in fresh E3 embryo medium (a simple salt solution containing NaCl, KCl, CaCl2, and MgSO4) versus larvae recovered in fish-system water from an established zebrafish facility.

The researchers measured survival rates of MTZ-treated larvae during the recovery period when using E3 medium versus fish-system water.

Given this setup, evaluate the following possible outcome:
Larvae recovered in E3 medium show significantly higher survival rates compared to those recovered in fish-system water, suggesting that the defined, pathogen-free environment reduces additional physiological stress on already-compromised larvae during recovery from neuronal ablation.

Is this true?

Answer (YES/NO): NO